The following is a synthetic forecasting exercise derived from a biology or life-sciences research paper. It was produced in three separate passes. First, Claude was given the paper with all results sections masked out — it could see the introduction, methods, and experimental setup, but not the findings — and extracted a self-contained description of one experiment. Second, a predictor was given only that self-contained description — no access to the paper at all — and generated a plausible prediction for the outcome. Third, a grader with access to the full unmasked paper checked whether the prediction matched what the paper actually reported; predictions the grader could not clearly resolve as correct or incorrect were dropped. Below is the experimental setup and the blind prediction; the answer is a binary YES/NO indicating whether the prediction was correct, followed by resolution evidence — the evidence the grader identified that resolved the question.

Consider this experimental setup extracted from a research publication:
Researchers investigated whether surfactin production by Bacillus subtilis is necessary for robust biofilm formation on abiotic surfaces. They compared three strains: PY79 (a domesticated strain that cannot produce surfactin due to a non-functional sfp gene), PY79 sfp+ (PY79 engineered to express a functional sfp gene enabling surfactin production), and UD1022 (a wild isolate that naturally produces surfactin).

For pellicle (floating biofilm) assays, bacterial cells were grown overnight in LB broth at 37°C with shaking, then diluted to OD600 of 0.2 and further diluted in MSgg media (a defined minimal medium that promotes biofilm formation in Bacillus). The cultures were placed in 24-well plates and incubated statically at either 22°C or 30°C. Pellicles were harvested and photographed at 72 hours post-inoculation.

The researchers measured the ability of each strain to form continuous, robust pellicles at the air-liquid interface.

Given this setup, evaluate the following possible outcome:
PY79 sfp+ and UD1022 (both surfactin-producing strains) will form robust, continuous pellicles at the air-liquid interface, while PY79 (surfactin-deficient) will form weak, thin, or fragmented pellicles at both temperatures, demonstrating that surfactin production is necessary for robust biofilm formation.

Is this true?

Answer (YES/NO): YES